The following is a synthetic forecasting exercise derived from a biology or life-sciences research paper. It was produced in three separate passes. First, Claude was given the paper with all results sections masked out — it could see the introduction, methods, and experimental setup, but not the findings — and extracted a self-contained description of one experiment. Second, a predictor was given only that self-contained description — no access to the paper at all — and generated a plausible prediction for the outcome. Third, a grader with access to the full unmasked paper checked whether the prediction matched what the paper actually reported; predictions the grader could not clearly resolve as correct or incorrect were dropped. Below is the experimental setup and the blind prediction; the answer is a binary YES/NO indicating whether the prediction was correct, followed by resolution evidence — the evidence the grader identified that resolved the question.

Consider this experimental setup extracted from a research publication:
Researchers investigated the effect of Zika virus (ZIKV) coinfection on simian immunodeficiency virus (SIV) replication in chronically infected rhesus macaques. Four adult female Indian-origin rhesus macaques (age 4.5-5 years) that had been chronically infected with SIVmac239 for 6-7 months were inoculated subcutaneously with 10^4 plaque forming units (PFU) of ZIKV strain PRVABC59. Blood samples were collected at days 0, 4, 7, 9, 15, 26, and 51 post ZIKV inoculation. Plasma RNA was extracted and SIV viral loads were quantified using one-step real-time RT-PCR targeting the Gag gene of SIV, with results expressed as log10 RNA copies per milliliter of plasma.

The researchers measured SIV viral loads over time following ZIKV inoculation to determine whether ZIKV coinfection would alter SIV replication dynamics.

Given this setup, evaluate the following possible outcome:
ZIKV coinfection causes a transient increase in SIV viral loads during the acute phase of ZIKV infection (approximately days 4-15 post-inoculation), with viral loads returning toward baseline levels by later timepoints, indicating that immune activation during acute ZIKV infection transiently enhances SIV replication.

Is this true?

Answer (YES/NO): NO